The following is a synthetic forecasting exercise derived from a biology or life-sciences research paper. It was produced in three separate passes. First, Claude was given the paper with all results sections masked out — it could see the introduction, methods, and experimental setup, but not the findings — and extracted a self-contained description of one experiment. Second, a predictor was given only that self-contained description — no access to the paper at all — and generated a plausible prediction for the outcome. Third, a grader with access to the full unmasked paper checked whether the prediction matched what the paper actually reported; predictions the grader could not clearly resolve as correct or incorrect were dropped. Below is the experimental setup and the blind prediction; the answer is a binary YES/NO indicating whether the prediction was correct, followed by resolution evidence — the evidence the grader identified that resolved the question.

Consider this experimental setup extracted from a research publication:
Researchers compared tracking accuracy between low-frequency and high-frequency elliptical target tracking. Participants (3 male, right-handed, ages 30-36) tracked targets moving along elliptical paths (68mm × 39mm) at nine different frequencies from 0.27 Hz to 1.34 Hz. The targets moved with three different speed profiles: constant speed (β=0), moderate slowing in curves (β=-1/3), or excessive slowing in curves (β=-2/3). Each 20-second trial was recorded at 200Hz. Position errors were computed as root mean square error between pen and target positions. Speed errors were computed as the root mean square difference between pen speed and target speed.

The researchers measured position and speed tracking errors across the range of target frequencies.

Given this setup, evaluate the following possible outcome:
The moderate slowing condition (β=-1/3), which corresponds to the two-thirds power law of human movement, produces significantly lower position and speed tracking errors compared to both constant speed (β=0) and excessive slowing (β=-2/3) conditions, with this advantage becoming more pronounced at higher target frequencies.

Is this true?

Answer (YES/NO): NO